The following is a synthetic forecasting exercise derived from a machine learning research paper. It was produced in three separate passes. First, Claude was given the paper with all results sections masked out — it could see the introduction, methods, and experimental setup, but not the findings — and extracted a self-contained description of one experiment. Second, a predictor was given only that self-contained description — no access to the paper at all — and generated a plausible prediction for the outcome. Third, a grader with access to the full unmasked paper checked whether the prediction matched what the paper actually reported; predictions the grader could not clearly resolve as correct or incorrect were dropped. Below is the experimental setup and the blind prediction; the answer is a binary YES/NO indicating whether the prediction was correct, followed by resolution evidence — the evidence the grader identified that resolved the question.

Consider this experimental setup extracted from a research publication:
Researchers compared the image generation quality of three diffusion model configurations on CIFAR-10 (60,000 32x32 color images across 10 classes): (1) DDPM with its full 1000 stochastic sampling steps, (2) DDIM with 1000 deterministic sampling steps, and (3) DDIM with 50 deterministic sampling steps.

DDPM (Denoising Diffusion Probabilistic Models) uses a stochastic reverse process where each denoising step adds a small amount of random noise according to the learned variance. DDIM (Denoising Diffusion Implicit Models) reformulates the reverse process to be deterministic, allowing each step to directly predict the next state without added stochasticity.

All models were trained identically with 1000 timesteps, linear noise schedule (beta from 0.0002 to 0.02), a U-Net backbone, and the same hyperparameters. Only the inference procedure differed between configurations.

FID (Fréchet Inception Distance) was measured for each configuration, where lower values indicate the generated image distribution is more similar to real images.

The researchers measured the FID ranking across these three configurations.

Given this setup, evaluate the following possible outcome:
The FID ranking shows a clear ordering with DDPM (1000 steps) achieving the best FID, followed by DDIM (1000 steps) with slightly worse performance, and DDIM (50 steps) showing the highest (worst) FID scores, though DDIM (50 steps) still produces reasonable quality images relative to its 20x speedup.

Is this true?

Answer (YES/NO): YES